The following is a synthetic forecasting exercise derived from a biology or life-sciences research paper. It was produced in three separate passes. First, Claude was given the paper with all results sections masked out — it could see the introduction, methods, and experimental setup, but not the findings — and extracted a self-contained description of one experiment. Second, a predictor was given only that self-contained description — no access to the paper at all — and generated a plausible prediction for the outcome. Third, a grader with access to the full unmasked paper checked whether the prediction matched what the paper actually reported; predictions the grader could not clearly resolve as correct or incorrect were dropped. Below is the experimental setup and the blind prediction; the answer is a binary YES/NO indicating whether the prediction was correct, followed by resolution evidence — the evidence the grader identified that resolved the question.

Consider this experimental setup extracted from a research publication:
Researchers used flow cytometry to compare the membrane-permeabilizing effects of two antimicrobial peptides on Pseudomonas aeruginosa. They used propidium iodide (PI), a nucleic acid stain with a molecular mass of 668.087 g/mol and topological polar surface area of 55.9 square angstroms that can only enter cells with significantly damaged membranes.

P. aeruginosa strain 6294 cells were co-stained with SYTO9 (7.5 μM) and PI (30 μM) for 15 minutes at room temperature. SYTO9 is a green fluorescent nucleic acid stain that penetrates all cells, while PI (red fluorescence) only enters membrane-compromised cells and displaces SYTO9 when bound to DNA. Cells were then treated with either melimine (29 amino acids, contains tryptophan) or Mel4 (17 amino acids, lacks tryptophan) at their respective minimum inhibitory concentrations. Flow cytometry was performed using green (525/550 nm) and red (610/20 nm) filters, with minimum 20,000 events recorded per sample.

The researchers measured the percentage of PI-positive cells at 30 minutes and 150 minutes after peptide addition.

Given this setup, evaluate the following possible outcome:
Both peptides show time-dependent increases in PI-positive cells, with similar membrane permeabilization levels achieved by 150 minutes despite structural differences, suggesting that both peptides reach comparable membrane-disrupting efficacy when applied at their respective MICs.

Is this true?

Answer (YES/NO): NO